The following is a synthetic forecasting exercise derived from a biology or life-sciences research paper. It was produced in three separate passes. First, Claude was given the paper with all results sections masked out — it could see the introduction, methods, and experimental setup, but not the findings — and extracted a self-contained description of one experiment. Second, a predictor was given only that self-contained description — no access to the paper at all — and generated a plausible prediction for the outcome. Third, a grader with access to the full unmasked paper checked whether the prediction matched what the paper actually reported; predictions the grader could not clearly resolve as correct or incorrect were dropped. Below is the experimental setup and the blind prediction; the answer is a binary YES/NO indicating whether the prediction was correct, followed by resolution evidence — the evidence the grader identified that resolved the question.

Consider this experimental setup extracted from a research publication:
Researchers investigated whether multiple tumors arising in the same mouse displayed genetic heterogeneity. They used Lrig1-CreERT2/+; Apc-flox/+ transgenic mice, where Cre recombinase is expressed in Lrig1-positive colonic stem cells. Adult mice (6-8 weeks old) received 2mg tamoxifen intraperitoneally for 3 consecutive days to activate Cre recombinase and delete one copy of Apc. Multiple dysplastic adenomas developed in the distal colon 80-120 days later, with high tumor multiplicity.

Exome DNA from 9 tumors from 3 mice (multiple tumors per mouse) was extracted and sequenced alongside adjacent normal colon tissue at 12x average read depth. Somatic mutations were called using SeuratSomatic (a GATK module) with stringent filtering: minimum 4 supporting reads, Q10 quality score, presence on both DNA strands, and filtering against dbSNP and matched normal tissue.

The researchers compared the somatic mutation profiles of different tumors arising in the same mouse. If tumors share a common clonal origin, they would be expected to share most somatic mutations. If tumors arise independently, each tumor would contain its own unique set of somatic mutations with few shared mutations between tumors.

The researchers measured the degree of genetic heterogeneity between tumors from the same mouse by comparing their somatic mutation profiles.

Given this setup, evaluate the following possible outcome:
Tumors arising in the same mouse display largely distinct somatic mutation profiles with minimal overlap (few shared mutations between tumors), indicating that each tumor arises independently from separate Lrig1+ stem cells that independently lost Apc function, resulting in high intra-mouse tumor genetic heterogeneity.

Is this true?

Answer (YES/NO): YES